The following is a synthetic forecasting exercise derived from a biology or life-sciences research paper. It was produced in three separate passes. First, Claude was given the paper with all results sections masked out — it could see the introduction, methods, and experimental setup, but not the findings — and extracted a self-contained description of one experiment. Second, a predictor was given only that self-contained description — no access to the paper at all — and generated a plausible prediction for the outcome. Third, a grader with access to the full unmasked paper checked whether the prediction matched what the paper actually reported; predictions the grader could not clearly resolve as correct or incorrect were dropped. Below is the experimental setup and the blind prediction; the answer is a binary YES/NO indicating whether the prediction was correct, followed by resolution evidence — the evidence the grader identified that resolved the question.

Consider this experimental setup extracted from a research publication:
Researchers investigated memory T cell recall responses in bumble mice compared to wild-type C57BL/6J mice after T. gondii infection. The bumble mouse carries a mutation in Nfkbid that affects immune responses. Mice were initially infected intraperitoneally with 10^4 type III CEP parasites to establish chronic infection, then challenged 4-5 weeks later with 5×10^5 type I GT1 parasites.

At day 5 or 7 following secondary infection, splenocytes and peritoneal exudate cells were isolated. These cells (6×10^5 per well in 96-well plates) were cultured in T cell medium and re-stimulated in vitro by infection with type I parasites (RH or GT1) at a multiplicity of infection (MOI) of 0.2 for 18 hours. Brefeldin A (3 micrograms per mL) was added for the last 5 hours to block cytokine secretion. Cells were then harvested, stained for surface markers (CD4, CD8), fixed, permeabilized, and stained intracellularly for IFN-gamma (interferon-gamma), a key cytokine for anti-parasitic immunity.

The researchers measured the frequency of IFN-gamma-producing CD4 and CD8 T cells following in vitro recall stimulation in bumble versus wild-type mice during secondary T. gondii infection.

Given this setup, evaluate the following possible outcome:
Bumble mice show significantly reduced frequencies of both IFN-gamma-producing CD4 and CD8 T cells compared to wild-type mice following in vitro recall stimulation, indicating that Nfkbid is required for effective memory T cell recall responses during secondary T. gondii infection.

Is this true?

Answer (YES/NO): NO